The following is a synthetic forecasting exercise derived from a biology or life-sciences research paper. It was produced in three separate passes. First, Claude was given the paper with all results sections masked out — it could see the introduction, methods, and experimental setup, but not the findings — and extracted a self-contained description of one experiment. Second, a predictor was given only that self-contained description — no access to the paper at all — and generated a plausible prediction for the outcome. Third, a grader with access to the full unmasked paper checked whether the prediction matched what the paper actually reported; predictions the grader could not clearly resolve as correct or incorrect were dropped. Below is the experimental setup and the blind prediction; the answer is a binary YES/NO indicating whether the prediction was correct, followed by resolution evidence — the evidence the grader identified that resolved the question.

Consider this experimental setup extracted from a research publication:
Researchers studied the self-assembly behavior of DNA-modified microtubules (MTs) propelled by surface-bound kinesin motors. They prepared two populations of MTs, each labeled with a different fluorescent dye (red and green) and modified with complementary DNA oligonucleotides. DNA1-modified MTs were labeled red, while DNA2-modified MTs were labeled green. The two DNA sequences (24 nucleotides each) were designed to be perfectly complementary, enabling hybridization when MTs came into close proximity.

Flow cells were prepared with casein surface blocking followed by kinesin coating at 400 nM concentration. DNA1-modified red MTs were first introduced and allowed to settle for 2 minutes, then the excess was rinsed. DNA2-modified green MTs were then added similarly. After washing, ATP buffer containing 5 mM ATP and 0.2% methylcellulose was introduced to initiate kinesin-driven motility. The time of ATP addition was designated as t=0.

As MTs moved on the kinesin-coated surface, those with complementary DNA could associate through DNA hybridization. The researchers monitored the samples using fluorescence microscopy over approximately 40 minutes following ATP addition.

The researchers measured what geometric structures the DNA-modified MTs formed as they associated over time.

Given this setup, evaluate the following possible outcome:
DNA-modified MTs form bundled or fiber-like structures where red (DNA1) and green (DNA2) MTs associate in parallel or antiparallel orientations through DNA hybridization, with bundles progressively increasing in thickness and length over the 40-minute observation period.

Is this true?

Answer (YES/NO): NO